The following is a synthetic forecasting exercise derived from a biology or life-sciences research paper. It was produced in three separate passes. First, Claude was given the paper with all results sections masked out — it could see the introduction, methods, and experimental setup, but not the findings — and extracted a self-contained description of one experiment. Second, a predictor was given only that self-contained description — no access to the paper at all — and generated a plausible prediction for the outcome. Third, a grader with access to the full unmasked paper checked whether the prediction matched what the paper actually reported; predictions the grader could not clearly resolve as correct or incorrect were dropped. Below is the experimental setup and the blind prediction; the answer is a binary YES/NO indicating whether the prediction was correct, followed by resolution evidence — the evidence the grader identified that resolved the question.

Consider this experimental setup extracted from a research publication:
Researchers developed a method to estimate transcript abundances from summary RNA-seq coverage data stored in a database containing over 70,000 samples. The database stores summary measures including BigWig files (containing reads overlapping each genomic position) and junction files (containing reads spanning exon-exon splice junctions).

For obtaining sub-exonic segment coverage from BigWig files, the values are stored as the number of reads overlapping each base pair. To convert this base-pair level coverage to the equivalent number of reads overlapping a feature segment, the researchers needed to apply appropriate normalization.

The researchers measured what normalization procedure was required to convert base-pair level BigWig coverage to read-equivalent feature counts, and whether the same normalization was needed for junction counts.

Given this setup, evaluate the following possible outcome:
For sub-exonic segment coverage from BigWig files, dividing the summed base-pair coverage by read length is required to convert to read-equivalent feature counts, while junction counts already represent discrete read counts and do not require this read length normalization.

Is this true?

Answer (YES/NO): YES